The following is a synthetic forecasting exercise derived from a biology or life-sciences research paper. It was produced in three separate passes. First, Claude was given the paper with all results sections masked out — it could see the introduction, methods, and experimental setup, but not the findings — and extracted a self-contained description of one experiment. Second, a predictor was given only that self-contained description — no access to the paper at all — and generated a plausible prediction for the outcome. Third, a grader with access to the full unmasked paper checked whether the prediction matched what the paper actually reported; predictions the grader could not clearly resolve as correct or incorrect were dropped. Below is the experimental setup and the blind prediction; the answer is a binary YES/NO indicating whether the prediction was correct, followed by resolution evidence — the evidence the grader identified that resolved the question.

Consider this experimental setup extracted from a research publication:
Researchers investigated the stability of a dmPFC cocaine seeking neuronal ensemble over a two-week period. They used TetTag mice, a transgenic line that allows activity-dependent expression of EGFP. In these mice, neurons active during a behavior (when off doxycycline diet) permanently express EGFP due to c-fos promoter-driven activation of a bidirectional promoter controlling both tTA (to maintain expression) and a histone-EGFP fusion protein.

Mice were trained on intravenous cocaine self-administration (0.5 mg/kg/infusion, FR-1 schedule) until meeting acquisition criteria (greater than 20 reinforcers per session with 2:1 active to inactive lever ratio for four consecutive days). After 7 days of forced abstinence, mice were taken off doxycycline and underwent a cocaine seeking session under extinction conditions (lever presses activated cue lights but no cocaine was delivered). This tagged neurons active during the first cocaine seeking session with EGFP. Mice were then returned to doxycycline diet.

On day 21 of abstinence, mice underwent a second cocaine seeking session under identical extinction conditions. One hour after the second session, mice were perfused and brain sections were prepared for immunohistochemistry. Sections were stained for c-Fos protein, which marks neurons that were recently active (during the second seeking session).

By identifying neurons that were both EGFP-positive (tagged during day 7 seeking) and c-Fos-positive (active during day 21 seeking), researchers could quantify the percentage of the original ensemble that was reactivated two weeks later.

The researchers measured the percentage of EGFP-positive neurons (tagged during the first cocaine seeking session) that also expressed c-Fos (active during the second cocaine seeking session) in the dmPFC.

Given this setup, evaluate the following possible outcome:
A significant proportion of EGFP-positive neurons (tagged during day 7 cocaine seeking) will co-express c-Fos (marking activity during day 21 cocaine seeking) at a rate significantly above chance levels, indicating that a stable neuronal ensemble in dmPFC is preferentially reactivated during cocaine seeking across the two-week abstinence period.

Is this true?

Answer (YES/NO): YES